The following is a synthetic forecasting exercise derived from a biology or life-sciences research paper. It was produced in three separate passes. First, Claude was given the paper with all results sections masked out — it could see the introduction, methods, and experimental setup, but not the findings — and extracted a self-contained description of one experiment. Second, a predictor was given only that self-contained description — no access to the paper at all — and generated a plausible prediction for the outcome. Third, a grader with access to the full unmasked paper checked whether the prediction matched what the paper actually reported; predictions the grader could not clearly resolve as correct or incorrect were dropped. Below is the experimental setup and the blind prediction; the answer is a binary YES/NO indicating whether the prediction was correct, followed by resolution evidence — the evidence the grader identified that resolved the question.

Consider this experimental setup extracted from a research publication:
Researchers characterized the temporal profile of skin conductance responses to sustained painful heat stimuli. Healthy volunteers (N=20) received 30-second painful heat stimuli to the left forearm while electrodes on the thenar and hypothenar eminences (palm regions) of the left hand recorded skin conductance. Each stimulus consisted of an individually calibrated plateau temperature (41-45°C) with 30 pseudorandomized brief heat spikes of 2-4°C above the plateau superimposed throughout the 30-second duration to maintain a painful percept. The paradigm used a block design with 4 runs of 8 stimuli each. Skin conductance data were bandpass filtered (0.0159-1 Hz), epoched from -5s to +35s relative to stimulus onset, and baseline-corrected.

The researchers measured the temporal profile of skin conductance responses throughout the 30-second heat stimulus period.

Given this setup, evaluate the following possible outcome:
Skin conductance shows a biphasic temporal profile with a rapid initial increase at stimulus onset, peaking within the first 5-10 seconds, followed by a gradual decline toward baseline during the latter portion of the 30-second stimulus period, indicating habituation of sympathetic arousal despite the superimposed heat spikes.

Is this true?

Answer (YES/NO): NO